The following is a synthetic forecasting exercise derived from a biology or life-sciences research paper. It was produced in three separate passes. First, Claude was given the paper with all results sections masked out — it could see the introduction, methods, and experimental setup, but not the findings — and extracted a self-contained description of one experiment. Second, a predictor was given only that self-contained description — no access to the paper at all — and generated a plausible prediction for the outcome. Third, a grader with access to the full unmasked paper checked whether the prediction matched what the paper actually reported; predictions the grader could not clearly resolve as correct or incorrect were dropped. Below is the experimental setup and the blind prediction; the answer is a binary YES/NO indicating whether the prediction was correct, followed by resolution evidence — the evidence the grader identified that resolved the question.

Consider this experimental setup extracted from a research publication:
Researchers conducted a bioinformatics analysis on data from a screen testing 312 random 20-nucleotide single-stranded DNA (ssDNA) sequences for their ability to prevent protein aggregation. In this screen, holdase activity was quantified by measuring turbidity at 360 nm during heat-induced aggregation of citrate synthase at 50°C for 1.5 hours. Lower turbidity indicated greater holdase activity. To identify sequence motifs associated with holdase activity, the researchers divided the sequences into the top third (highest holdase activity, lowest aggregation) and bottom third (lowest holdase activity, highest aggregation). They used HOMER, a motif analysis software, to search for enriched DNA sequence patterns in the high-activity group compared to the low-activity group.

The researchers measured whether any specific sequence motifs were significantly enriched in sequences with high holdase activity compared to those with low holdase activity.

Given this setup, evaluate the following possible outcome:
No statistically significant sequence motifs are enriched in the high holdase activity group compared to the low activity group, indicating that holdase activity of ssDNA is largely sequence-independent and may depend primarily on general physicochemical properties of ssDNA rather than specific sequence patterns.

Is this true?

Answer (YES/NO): NO